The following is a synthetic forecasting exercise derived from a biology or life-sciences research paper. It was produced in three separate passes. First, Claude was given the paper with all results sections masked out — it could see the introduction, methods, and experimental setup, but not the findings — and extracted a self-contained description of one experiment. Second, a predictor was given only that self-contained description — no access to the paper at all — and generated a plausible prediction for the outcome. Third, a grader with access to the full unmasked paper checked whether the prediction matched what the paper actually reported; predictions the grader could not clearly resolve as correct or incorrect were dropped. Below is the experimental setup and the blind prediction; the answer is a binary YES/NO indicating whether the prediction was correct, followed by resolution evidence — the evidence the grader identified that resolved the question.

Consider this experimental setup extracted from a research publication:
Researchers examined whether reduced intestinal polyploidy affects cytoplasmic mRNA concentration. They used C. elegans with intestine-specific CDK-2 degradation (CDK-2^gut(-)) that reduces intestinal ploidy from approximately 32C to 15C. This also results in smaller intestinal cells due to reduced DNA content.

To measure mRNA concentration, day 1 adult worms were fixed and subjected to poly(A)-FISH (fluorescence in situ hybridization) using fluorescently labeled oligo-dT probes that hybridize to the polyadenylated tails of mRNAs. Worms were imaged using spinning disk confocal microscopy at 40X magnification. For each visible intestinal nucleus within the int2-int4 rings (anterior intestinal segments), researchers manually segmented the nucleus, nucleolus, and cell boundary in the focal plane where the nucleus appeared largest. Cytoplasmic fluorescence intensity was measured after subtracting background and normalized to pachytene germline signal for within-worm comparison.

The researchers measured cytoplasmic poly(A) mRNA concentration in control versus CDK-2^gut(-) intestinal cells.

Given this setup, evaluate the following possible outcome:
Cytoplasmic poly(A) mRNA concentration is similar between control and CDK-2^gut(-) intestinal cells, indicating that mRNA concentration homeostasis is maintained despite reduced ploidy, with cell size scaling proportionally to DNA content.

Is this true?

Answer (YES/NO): NO